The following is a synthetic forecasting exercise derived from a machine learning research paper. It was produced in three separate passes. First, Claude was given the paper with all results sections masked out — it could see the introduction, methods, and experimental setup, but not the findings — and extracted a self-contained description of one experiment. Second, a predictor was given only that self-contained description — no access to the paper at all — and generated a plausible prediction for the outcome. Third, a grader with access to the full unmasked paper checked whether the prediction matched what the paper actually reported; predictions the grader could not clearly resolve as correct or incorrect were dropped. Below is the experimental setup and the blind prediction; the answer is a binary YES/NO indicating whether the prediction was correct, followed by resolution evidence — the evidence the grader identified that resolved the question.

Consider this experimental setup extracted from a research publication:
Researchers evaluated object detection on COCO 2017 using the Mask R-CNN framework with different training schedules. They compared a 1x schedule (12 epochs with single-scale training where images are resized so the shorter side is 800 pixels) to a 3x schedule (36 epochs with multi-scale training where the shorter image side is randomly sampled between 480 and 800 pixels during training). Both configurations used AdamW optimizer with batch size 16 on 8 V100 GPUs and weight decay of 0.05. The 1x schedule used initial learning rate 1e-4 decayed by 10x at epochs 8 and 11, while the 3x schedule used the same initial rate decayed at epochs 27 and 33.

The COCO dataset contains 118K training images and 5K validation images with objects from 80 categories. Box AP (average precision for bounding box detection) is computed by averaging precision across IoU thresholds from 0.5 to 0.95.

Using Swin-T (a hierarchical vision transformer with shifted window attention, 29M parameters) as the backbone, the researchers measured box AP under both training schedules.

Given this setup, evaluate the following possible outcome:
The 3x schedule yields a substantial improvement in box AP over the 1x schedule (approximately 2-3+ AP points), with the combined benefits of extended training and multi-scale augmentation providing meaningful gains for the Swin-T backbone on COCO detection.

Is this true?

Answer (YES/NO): YES